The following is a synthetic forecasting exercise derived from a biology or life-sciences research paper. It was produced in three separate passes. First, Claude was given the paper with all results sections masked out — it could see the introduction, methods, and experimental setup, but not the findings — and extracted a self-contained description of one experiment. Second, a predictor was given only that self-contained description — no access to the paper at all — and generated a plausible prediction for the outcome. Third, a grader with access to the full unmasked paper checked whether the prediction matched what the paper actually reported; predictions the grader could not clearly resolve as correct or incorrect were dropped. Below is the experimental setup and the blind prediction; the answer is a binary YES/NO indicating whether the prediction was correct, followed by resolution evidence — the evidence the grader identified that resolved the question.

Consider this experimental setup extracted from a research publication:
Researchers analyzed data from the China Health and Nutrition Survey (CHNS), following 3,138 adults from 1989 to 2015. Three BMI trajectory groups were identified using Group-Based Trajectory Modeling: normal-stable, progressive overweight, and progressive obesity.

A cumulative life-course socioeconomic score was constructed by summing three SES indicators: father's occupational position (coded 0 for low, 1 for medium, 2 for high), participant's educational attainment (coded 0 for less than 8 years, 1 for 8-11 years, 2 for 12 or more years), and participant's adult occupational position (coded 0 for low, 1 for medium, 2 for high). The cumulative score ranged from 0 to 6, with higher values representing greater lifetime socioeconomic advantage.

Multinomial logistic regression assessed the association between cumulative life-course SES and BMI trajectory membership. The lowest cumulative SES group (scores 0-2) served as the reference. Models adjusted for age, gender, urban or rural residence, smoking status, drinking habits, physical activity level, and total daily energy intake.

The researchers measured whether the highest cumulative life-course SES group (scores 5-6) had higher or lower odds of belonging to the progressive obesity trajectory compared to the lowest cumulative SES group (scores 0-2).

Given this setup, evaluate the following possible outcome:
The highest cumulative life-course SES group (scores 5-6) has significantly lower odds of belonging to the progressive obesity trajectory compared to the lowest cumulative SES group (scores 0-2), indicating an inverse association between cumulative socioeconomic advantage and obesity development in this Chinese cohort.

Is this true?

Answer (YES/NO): NO